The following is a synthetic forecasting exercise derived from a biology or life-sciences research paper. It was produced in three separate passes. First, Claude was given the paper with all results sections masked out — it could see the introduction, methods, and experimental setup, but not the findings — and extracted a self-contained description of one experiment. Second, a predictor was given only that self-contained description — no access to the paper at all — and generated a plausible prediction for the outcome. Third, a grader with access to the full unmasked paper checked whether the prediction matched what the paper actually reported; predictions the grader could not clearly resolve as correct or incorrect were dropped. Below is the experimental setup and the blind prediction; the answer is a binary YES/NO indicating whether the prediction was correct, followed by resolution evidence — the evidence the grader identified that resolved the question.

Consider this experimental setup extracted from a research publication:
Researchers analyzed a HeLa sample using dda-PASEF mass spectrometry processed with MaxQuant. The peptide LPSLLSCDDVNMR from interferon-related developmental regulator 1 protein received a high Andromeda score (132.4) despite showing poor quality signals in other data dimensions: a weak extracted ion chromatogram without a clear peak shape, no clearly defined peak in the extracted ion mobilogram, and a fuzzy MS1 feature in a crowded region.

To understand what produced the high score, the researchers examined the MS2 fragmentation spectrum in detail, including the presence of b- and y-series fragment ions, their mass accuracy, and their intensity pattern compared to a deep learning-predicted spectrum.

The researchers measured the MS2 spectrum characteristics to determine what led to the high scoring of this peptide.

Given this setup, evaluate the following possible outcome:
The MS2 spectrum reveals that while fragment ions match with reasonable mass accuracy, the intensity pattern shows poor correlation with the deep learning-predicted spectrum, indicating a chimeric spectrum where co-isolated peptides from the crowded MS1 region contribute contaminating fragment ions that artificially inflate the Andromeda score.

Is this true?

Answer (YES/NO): NO